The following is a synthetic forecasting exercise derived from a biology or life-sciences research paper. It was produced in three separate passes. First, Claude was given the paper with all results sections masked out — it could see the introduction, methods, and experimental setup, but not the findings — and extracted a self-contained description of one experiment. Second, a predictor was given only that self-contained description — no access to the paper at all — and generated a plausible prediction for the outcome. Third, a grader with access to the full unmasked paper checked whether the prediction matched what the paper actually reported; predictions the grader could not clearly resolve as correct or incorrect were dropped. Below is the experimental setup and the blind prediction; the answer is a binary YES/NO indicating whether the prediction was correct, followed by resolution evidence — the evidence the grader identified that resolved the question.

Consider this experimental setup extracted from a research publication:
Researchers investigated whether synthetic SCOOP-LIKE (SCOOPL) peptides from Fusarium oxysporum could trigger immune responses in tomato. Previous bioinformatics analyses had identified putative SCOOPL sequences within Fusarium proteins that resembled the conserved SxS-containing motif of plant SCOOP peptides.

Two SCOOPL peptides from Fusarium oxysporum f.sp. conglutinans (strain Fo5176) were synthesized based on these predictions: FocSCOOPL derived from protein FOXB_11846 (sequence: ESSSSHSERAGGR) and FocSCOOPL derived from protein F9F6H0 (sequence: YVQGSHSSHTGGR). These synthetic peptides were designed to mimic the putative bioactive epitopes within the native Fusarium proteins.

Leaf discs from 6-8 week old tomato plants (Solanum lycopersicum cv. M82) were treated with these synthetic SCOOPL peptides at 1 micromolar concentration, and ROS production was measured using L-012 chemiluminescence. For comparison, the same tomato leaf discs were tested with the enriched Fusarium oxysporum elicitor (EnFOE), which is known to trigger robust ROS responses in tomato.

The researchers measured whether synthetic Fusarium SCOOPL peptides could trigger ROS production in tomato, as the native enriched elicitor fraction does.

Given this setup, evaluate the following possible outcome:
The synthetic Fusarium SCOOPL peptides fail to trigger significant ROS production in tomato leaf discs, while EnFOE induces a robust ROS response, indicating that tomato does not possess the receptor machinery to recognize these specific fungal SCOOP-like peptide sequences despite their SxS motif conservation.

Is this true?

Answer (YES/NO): YES